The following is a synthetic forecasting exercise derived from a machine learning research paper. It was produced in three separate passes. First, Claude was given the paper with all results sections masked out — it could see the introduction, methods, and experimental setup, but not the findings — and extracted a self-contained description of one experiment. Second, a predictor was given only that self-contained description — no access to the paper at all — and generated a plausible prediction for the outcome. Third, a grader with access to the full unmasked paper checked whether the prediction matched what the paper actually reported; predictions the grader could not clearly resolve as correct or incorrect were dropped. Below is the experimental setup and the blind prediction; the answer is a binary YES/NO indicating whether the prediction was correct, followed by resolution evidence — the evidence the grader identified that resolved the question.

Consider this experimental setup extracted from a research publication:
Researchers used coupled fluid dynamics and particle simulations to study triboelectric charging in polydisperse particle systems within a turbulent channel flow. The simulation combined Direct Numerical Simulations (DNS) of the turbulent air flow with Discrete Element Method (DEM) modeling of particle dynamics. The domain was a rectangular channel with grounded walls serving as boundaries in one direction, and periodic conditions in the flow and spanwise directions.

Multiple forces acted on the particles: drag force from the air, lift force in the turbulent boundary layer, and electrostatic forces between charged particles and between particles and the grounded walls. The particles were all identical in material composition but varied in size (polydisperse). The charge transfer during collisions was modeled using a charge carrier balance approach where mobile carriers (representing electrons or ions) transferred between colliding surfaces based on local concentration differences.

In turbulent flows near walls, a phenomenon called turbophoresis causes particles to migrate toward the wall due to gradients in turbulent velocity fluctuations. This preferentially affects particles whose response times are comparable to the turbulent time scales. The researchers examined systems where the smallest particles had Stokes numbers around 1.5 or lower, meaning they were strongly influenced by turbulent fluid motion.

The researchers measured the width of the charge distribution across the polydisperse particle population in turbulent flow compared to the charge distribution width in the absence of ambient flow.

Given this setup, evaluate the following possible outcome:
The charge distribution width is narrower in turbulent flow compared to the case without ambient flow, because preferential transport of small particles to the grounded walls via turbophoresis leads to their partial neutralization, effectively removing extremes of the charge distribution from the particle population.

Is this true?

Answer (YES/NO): NO